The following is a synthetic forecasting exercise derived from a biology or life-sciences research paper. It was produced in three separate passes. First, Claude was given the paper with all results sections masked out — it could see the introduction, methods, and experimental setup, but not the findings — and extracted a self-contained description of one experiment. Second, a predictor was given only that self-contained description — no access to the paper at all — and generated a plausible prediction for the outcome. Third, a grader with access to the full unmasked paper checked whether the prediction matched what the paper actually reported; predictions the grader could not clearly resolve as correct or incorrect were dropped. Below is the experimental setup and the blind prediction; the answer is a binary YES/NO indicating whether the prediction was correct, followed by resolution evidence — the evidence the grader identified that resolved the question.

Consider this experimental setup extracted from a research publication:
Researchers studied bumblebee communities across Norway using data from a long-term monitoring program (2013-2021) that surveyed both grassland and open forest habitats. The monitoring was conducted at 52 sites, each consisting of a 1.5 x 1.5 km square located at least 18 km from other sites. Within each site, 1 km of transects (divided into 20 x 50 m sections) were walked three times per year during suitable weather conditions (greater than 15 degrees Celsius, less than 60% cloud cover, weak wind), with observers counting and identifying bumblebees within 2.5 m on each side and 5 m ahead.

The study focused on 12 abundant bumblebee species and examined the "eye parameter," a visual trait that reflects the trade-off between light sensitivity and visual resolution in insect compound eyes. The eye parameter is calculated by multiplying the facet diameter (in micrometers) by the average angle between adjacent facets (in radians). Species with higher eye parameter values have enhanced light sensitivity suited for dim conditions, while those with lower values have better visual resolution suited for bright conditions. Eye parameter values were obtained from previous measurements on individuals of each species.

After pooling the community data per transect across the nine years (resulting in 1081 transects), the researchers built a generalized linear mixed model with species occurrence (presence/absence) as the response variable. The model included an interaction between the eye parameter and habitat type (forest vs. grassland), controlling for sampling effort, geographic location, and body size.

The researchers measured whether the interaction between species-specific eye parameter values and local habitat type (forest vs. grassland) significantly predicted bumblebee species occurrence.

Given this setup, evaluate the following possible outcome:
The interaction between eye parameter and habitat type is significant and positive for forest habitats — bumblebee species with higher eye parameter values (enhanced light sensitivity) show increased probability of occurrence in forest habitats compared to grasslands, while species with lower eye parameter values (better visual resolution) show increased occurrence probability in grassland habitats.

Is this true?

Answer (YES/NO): YES